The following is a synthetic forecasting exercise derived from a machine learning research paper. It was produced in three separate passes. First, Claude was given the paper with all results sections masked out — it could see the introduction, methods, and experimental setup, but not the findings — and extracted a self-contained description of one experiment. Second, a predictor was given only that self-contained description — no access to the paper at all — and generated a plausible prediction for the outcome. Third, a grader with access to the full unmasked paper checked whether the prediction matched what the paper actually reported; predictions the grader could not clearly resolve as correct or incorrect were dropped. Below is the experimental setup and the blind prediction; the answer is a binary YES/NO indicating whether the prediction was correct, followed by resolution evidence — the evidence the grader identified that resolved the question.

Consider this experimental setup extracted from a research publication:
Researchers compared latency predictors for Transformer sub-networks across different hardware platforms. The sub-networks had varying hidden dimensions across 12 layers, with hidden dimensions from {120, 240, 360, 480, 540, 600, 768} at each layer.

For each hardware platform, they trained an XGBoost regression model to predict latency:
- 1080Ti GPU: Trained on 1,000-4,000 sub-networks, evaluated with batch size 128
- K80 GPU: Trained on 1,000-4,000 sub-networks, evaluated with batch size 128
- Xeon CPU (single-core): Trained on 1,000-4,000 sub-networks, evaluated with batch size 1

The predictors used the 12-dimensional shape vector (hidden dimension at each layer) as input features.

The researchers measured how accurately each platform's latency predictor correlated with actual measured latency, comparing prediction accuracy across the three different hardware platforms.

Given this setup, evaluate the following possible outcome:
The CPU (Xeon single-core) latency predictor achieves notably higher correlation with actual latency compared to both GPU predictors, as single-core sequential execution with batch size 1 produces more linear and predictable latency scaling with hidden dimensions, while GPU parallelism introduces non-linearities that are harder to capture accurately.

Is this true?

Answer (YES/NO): NO